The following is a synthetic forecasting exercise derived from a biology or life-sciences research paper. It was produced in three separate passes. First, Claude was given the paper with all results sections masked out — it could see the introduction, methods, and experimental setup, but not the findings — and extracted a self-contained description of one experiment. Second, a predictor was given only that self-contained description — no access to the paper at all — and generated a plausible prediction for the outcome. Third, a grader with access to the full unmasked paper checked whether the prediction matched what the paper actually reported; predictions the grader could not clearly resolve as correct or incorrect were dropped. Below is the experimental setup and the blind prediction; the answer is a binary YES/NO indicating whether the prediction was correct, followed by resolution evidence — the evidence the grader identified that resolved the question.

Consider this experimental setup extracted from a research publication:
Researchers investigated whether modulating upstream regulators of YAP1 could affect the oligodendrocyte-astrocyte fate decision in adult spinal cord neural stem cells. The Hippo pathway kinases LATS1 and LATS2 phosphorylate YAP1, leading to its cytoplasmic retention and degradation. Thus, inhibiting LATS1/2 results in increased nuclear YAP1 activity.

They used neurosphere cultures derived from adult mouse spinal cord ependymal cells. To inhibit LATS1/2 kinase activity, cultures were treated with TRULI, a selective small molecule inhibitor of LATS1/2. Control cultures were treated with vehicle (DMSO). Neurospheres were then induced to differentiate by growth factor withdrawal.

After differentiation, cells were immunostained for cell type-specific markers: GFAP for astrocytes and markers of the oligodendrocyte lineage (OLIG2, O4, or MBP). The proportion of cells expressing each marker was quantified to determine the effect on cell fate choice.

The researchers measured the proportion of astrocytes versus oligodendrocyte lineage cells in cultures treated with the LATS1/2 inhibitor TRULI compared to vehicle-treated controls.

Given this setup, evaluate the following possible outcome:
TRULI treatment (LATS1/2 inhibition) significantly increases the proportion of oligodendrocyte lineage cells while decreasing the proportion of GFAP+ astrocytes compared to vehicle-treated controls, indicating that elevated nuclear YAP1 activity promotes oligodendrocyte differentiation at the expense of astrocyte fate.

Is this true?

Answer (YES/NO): NO